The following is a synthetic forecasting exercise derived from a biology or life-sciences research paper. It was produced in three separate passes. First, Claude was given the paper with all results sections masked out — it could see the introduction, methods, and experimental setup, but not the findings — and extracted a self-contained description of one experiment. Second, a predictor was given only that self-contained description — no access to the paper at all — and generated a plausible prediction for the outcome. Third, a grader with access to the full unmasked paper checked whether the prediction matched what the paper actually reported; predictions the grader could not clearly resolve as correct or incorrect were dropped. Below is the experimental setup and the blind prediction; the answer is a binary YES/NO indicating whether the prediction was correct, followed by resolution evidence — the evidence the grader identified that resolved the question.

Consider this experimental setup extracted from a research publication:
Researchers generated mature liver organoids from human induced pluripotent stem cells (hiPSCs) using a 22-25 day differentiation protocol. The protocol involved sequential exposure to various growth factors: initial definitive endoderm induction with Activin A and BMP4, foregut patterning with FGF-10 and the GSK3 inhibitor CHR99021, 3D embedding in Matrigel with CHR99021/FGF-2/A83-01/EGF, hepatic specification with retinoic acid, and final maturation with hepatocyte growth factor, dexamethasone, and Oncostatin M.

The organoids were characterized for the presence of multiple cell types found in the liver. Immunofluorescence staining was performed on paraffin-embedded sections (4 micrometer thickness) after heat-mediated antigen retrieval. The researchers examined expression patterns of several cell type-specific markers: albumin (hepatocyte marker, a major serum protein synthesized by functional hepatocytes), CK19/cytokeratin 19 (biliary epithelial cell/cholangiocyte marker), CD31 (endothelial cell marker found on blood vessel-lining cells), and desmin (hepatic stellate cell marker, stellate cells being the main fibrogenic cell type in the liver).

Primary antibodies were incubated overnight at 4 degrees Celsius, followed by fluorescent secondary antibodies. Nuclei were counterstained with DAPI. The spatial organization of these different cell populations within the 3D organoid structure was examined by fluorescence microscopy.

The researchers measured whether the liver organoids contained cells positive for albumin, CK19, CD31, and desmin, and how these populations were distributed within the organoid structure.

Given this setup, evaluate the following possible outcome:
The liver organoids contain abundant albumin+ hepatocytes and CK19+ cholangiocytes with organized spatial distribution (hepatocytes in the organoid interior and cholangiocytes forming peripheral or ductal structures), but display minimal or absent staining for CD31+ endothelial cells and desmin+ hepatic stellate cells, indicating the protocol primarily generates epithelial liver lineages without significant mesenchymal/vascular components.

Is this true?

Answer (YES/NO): NO